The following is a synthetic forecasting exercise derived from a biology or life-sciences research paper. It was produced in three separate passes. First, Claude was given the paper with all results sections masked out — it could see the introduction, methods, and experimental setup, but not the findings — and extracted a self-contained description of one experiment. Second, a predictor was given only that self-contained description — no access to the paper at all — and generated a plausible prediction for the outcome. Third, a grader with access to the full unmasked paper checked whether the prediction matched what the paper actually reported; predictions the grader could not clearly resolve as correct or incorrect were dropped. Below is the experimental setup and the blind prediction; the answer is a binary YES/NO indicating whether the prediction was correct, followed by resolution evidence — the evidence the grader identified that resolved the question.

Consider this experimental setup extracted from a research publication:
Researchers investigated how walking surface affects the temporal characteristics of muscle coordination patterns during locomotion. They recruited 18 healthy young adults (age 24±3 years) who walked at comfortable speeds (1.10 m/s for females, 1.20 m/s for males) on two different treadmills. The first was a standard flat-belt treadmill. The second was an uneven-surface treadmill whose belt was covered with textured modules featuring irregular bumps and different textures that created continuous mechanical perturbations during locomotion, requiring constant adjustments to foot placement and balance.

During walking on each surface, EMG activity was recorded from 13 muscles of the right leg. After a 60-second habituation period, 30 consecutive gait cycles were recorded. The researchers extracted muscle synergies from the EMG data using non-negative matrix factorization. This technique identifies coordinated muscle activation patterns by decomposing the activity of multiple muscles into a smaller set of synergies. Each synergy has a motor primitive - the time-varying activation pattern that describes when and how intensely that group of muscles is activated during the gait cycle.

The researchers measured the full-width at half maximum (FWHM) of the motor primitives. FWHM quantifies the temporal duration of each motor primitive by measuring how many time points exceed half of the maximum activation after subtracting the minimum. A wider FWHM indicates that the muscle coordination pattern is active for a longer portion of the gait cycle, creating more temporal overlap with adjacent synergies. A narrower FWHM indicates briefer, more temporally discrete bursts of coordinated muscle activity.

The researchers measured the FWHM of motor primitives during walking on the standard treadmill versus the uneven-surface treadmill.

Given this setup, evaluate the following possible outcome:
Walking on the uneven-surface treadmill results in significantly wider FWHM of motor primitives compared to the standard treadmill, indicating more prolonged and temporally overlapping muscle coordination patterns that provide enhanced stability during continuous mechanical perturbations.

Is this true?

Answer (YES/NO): YES